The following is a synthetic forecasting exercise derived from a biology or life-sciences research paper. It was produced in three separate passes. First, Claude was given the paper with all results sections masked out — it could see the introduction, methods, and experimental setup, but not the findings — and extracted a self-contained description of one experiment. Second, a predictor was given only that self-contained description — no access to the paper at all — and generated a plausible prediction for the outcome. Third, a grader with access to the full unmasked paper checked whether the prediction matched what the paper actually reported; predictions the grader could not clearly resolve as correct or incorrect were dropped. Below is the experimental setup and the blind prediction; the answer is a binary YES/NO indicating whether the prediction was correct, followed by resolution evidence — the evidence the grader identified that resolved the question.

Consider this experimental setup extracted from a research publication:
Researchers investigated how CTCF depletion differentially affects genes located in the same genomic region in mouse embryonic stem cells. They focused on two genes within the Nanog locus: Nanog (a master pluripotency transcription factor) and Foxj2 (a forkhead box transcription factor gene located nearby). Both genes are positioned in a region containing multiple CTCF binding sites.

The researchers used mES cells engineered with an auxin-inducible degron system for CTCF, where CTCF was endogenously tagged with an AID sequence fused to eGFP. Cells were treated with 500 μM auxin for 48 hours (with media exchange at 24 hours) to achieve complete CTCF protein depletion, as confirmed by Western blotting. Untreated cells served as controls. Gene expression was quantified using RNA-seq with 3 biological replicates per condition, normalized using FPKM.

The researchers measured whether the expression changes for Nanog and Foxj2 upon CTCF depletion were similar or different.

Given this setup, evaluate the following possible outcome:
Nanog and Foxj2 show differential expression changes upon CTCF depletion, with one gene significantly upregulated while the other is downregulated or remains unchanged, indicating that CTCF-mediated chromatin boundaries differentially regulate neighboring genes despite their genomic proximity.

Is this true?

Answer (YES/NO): YES